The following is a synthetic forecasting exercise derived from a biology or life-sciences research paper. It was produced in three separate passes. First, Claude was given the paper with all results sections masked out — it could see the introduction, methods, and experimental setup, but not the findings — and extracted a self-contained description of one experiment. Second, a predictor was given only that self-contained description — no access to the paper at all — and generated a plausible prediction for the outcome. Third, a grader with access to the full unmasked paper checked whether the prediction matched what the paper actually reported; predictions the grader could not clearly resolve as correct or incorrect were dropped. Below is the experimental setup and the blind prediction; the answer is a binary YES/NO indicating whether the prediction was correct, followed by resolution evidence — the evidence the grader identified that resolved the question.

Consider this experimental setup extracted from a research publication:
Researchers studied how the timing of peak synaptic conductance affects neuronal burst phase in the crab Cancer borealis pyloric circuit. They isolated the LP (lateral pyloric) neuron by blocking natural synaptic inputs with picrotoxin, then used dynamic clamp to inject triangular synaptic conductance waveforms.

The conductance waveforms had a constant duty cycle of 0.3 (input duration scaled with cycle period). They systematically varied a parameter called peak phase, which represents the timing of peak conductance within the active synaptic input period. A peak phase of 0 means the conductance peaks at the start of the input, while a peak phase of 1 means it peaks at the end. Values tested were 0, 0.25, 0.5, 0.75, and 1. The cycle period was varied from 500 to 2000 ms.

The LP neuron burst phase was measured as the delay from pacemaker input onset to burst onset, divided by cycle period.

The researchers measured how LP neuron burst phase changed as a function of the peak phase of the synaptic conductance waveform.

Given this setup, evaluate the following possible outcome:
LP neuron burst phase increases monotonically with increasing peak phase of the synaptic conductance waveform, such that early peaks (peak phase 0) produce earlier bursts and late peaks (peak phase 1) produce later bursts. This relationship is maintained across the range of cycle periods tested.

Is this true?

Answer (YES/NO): YES